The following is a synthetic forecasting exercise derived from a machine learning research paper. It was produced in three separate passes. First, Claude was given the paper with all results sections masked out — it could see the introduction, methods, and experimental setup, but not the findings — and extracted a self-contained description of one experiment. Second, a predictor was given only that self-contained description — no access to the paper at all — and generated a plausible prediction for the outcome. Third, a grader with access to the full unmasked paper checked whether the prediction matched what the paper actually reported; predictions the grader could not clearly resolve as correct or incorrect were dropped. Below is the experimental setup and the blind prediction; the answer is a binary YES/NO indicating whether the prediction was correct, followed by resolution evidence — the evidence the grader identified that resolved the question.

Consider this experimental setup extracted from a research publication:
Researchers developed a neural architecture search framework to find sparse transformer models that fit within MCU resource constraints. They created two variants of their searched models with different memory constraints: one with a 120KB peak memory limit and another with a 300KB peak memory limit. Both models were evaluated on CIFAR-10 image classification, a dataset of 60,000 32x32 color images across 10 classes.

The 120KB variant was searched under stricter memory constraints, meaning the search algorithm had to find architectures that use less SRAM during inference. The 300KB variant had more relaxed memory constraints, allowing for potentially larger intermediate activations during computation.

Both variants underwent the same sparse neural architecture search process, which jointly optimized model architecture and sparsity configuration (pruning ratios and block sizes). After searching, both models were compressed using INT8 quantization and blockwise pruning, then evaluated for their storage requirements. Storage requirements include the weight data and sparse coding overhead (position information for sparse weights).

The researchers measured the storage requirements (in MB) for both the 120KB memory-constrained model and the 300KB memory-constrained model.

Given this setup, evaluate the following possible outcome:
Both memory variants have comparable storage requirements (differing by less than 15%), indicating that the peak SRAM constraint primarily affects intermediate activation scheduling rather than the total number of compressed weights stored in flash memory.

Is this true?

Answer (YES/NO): YES